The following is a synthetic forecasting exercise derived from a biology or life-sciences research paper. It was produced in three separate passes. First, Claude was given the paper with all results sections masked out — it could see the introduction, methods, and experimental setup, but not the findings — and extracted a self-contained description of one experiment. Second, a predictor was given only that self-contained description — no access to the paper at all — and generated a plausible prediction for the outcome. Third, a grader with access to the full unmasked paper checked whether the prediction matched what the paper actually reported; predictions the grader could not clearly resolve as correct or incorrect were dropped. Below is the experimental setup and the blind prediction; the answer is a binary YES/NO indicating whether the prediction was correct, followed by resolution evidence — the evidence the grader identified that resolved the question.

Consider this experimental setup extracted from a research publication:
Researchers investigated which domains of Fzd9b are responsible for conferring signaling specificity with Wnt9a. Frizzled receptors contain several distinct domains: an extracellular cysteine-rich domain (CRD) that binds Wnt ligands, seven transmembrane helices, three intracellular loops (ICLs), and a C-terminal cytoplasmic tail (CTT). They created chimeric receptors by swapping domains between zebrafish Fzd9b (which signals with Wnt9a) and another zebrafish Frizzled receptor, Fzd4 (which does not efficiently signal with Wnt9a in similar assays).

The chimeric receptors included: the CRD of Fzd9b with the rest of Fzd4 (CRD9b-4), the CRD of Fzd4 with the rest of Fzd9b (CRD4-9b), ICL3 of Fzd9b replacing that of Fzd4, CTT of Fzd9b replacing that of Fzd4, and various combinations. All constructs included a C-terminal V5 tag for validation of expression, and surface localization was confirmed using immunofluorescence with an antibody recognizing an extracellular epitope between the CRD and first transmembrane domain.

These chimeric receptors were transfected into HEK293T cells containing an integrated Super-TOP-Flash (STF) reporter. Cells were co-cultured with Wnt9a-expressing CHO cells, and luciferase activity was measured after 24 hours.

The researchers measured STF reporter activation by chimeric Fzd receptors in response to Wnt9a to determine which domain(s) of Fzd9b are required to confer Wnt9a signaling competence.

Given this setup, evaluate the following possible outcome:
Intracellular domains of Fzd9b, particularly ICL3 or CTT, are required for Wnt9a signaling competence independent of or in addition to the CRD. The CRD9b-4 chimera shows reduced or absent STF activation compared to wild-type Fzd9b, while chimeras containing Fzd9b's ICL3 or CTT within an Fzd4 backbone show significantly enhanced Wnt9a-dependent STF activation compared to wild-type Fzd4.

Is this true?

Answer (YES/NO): YES